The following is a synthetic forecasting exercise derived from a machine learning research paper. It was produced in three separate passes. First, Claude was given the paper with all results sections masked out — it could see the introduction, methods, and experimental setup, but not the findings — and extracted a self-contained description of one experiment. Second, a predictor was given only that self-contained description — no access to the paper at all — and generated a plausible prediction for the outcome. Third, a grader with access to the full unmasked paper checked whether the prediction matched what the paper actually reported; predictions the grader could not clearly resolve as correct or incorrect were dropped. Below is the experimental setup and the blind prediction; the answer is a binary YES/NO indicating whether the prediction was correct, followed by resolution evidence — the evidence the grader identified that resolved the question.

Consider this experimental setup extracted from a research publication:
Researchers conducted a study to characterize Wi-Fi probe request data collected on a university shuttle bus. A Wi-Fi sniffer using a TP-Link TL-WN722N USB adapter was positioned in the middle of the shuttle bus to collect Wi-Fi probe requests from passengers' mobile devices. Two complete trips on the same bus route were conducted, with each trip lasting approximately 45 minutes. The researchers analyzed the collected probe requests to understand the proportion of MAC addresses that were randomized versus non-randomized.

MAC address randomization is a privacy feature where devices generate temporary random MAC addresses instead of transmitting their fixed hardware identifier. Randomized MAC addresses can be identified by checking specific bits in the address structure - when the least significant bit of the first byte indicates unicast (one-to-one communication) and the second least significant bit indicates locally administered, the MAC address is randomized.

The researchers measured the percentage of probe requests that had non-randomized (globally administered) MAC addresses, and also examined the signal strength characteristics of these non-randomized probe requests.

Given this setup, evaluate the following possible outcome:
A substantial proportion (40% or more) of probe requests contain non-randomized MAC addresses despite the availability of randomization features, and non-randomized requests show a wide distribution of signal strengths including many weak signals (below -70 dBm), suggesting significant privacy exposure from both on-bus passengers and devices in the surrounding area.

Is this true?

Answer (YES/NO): NO